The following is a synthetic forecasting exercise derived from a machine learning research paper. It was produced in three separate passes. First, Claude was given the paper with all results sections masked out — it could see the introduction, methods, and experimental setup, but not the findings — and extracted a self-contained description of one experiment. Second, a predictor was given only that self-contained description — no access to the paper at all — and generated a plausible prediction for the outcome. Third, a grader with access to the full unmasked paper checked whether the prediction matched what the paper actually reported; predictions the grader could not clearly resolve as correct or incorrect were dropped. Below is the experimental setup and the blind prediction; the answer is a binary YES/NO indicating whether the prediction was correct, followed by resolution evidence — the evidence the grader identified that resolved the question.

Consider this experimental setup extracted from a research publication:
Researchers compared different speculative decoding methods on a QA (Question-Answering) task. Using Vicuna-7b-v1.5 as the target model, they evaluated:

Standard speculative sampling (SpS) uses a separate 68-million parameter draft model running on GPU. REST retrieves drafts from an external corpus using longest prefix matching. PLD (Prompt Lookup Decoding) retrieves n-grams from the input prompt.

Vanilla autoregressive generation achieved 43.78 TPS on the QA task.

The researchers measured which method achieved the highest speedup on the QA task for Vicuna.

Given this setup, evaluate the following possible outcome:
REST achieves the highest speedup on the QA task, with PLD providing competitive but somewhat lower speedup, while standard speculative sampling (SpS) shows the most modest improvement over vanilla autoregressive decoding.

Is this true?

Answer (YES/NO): NO